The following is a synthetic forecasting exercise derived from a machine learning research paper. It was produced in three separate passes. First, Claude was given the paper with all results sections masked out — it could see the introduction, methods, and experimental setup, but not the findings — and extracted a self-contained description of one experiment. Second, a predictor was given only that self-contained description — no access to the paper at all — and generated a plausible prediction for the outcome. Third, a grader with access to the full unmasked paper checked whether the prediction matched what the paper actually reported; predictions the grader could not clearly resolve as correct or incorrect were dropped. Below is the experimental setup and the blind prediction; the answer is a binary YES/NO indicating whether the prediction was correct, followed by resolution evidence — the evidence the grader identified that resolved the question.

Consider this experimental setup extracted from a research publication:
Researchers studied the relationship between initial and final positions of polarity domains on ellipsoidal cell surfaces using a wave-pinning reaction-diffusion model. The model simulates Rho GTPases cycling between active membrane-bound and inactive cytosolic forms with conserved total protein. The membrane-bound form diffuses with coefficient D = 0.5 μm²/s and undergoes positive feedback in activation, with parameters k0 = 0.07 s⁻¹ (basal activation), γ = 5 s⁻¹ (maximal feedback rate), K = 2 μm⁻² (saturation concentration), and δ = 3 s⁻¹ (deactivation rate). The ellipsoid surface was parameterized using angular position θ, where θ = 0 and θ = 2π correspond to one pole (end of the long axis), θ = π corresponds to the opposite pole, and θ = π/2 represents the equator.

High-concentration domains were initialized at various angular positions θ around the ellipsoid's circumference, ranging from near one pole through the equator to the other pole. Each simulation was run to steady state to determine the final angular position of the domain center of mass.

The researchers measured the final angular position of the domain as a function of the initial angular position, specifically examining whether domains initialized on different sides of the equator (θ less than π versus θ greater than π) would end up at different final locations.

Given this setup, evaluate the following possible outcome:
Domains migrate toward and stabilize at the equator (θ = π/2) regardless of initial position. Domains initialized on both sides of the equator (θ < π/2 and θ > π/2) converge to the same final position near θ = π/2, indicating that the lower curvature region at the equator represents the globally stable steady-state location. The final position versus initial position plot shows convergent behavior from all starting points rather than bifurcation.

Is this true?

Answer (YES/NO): NO